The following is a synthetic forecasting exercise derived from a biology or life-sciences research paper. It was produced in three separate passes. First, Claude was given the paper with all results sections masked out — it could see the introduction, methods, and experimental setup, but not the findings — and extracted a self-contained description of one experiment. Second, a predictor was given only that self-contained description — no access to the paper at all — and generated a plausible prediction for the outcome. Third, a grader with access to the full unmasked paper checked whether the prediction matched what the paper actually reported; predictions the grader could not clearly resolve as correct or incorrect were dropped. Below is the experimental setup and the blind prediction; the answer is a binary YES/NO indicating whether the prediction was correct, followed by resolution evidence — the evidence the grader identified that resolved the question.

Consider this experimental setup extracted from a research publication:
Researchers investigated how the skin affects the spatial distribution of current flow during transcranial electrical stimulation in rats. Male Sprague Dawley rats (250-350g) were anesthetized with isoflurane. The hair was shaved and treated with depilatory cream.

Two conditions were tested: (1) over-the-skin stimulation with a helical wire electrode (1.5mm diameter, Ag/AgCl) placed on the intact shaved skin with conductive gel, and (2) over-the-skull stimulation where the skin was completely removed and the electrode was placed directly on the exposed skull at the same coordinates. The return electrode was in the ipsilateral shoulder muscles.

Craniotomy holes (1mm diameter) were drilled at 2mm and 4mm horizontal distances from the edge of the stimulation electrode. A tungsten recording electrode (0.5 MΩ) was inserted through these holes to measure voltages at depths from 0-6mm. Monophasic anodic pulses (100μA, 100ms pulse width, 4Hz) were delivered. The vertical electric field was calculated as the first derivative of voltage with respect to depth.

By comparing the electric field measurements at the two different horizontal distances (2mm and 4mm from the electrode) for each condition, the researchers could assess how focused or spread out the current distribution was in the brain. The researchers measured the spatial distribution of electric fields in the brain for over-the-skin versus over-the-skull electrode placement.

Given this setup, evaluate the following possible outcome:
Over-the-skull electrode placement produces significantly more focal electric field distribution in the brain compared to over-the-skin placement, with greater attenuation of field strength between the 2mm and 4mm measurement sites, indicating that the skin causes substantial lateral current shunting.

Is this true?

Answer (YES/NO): NO